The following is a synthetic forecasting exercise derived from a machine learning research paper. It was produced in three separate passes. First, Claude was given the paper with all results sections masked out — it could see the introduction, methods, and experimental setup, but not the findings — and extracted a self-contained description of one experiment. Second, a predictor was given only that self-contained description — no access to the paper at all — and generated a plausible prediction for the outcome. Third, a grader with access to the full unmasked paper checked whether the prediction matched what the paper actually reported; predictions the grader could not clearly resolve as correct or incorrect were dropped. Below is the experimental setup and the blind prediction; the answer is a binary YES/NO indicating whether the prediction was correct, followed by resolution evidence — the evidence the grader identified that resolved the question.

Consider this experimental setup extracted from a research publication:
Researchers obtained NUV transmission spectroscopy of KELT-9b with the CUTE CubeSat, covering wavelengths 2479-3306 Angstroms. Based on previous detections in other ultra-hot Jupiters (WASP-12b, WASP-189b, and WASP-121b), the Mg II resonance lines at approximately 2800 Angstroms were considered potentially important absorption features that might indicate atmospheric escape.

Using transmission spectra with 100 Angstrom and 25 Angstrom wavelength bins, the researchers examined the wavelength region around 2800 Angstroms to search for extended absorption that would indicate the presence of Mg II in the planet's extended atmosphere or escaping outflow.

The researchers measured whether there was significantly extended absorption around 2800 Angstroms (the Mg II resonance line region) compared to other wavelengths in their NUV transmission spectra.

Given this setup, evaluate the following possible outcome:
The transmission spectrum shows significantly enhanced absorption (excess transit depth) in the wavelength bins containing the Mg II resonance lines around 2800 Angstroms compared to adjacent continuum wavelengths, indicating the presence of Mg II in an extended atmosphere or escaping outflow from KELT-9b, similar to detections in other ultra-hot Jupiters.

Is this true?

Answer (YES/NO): NO